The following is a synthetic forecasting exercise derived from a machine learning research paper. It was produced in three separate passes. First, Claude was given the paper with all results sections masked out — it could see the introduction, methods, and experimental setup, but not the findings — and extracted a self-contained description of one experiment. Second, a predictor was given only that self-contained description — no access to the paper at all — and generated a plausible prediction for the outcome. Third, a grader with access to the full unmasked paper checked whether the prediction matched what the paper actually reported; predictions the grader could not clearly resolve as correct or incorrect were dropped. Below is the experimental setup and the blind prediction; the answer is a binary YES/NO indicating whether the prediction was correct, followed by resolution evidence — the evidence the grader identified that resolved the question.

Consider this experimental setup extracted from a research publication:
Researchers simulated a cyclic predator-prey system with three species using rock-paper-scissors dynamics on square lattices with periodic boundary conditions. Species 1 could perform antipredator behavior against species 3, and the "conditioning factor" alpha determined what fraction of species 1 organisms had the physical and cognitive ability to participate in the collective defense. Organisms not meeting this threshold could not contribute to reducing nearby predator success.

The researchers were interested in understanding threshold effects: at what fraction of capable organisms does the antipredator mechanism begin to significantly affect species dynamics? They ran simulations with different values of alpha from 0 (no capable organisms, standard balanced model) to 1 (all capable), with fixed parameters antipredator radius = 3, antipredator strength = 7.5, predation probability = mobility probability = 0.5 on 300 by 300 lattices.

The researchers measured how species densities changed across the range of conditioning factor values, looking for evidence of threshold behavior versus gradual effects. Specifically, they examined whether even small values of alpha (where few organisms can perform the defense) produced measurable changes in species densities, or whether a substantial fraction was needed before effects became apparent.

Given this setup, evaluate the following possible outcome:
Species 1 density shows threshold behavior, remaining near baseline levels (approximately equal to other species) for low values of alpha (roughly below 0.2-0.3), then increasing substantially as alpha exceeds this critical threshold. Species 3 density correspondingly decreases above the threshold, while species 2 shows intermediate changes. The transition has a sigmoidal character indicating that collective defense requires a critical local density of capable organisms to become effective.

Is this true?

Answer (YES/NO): NO